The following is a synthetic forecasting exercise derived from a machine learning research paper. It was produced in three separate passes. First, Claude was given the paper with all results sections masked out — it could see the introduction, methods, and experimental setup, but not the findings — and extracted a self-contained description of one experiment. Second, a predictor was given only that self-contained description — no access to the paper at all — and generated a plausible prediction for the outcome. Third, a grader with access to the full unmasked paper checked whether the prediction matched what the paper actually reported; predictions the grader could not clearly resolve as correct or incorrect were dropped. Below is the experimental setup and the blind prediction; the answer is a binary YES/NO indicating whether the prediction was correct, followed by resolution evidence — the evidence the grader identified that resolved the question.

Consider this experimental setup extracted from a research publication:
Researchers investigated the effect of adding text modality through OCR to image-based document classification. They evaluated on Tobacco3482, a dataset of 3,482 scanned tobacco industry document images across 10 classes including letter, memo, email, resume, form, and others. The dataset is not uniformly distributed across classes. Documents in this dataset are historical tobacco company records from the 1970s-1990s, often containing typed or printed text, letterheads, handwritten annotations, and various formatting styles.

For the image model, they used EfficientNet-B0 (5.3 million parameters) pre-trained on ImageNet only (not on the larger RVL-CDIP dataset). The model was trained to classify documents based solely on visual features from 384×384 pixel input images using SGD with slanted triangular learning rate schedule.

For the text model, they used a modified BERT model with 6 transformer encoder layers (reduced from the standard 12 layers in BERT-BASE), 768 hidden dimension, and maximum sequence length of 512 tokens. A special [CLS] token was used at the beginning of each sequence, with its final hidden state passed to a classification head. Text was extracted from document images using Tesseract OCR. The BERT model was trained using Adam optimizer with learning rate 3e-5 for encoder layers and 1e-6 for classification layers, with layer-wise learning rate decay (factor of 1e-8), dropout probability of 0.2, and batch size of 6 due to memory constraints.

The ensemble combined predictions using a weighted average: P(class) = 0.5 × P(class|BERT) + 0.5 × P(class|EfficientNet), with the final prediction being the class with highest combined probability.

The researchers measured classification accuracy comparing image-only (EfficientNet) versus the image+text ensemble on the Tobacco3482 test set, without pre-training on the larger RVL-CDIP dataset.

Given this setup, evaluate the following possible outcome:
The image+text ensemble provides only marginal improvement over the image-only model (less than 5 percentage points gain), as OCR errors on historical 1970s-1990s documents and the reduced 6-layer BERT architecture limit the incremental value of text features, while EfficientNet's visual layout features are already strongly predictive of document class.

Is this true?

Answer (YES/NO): YES